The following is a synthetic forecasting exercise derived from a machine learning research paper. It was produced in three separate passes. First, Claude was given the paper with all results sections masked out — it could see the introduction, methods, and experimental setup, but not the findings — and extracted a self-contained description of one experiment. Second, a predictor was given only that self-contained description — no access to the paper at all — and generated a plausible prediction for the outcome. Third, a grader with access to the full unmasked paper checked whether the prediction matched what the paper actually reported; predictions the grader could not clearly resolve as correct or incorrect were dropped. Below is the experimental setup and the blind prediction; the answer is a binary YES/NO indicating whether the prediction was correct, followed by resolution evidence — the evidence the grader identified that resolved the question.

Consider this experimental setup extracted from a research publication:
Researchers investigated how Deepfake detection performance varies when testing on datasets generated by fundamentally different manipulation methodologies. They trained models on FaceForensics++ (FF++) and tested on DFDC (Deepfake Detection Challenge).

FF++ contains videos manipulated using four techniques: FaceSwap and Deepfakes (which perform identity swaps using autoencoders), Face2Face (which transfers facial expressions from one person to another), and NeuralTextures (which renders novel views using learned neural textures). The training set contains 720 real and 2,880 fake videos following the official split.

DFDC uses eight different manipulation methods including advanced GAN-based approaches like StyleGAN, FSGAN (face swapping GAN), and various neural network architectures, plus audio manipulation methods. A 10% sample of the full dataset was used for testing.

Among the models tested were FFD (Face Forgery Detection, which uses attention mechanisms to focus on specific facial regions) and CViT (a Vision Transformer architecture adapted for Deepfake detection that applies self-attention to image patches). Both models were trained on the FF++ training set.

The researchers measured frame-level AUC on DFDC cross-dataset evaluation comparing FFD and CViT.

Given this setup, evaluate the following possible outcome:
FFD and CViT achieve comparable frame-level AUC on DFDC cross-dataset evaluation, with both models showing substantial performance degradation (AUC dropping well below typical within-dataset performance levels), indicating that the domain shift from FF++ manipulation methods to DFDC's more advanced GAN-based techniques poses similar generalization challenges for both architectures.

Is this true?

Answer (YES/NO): NO